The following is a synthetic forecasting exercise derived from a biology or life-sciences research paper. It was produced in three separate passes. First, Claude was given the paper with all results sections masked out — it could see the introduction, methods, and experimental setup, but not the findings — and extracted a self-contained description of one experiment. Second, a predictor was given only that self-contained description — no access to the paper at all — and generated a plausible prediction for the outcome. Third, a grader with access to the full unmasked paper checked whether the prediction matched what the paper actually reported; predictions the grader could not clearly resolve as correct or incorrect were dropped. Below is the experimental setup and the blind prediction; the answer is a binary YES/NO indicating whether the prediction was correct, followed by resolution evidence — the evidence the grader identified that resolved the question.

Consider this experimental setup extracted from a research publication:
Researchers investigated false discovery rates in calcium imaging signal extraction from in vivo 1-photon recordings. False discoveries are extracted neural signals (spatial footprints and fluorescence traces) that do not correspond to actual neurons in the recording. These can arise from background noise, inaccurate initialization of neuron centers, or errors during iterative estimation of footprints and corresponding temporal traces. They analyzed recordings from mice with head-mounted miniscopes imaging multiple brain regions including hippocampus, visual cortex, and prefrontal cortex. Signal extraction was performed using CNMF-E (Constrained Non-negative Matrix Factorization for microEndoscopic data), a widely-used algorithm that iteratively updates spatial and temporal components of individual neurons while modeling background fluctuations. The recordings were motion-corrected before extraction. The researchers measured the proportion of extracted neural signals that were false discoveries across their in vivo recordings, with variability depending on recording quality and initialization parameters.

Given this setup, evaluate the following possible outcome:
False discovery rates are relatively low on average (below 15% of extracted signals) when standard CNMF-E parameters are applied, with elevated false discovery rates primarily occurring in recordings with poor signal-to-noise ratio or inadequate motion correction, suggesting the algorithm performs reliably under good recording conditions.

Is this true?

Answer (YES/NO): NO